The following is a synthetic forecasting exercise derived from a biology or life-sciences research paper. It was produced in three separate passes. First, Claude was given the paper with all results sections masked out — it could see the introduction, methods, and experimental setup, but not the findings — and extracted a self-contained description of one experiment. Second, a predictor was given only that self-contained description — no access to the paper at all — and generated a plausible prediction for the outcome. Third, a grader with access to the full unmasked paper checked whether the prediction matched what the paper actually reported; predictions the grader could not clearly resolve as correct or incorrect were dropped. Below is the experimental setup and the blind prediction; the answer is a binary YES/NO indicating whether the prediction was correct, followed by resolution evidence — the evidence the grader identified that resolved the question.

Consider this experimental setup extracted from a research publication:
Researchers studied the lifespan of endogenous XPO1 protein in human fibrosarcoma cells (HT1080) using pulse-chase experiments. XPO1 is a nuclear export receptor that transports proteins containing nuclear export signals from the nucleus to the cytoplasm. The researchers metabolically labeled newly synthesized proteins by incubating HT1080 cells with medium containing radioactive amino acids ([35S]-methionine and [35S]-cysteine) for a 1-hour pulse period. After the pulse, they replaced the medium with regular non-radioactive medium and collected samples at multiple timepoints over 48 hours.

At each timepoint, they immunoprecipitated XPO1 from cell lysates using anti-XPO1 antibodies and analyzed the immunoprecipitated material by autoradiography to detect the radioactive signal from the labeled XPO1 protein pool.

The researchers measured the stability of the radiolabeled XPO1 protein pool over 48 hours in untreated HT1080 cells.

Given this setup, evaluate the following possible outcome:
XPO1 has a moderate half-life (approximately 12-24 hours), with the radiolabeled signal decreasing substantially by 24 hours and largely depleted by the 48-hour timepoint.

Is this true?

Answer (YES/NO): NO